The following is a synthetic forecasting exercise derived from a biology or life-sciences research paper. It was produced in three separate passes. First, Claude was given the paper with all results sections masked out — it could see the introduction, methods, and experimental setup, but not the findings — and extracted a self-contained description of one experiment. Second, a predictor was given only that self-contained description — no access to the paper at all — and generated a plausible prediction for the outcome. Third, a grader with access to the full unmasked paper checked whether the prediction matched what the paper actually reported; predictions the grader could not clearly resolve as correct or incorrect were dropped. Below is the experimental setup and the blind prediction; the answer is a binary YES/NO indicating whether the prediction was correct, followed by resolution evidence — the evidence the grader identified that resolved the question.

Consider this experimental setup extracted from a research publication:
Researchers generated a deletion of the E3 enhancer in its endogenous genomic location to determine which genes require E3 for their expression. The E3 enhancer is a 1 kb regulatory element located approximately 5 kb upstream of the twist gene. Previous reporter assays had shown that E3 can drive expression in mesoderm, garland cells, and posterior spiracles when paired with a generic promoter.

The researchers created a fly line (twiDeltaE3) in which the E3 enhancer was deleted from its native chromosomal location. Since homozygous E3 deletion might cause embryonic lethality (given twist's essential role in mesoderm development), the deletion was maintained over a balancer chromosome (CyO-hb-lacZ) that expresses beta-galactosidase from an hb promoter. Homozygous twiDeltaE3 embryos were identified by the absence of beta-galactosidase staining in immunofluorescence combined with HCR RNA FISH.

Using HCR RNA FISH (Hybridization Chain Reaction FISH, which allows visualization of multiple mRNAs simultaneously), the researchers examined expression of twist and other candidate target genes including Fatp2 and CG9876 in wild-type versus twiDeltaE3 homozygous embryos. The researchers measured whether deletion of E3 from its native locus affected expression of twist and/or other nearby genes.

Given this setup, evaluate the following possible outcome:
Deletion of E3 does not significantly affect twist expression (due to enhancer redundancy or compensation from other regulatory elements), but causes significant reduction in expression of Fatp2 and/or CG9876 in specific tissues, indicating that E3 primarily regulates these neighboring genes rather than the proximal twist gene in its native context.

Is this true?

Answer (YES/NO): NO